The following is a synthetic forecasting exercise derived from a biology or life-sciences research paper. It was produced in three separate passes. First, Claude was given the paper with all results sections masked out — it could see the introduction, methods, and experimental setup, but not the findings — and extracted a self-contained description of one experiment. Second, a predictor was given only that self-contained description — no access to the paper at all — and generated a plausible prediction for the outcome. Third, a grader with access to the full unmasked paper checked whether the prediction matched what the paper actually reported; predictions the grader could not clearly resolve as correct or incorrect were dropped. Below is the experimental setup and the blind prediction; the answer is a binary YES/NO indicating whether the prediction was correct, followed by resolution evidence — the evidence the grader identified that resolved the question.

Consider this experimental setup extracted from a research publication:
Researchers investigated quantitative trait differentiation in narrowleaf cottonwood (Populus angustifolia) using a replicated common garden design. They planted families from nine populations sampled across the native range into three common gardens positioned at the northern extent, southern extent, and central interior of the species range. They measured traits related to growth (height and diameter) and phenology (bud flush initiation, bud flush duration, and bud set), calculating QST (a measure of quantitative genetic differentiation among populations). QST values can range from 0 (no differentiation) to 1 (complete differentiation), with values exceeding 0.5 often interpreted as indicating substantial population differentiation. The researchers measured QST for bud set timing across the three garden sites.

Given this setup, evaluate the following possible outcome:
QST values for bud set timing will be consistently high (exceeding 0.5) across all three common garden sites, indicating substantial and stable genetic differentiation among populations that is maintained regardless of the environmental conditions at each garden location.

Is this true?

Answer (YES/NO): YES